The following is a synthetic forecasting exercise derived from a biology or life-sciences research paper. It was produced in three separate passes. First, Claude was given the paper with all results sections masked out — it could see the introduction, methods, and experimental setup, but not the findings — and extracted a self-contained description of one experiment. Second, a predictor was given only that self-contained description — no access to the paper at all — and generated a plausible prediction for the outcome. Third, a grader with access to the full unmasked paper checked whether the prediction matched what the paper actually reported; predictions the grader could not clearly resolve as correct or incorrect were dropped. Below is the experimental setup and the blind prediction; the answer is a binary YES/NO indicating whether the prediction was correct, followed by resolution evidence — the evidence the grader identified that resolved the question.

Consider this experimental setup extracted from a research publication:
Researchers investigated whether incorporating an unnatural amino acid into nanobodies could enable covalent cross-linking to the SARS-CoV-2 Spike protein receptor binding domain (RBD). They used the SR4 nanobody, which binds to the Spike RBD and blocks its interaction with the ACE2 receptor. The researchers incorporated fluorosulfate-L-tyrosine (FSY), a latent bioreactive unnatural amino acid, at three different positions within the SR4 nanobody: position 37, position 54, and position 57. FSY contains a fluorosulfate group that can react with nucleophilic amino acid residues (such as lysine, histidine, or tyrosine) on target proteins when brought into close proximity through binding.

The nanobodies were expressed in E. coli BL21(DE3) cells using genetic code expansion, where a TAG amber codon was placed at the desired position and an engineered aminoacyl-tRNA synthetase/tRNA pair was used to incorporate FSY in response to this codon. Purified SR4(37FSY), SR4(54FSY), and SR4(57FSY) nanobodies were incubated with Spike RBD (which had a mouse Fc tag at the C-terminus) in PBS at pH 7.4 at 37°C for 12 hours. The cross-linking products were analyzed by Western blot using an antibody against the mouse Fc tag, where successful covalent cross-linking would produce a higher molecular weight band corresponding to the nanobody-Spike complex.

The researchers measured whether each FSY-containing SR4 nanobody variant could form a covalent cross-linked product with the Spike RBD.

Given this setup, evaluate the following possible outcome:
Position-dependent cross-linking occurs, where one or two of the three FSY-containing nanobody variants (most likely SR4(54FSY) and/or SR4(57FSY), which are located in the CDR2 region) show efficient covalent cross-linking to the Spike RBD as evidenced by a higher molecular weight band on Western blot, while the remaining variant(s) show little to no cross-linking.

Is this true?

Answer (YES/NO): YES